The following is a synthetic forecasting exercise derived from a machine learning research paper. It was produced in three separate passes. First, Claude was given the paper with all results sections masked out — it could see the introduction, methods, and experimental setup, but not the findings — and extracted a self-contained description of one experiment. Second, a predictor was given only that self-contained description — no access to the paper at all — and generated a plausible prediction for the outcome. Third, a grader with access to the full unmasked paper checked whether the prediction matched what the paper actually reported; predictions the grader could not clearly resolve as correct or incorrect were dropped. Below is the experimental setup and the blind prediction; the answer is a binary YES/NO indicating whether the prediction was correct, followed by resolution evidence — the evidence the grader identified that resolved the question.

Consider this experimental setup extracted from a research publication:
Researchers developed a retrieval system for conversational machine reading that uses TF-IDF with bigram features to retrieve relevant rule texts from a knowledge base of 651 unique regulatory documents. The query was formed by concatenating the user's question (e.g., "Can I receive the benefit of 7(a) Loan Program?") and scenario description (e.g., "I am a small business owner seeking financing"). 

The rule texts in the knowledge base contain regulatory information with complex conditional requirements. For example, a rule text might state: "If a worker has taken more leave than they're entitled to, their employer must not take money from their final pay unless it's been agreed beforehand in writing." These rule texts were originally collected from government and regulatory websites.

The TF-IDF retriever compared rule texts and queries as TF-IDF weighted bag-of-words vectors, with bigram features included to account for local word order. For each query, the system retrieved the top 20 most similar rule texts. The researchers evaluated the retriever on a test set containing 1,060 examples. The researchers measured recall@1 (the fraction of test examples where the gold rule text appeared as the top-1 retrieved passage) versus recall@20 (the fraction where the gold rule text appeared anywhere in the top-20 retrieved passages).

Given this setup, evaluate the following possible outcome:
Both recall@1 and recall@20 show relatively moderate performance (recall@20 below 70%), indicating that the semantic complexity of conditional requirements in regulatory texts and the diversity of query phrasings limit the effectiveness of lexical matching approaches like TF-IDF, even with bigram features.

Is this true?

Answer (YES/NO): NO